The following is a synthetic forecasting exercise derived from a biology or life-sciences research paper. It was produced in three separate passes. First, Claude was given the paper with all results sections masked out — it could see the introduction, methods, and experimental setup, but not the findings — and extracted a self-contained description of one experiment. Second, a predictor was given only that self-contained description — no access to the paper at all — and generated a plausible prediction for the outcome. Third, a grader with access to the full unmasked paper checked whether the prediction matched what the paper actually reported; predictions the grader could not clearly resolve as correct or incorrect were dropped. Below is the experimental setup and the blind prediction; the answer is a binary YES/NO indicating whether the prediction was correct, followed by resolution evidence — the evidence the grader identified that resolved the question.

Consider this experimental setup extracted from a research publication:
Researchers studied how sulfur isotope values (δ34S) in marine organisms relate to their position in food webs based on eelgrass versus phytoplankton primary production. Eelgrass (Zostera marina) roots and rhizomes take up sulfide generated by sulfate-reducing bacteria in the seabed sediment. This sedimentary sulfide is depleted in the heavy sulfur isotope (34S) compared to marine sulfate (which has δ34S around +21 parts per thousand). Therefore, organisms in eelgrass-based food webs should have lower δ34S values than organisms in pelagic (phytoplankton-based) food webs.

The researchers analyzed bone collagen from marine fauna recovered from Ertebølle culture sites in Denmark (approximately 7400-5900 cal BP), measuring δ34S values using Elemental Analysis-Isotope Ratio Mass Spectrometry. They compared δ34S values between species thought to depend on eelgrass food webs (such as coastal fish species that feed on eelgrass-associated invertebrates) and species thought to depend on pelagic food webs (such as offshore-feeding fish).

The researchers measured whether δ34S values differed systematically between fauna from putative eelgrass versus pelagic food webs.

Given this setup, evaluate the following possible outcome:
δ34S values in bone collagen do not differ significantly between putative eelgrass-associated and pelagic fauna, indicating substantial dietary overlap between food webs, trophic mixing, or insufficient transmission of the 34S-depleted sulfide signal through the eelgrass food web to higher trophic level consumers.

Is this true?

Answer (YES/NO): NO